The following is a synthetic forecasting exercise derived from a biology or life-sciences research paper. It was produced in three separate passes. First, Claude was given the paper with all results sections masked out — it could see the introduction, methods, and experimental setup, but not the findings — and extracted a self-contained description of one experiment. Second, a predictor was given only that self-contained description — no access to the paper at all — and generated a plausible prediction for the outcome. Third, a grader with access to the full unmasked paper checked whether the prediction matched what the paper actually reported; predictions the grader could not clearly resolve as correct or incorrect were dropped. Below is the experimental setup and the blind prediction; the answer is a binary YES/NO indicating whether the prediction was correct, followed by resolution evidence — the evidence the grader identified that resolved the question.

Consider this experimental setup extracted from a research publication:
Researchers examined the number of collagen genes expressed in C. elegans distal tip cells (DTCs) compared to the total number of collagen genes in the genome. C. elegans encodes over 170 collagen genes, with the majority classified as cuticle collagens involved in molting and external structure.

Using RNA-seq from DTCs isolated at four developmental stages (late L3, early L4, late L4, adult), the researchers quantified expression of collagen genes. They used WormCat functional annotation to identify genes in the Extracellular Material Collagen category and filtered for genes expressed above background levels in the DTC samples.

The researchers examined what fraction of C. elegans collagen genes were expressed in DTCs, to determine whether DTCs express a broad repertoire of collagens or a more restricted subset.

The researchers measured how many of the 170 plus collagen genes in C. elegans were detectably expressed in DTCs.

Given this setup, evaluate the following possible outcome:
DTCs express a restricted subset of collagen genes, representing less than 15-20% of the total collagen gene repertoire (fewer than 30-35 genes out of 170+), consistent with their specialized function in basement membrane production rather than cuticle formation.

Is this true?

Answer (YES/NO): NO